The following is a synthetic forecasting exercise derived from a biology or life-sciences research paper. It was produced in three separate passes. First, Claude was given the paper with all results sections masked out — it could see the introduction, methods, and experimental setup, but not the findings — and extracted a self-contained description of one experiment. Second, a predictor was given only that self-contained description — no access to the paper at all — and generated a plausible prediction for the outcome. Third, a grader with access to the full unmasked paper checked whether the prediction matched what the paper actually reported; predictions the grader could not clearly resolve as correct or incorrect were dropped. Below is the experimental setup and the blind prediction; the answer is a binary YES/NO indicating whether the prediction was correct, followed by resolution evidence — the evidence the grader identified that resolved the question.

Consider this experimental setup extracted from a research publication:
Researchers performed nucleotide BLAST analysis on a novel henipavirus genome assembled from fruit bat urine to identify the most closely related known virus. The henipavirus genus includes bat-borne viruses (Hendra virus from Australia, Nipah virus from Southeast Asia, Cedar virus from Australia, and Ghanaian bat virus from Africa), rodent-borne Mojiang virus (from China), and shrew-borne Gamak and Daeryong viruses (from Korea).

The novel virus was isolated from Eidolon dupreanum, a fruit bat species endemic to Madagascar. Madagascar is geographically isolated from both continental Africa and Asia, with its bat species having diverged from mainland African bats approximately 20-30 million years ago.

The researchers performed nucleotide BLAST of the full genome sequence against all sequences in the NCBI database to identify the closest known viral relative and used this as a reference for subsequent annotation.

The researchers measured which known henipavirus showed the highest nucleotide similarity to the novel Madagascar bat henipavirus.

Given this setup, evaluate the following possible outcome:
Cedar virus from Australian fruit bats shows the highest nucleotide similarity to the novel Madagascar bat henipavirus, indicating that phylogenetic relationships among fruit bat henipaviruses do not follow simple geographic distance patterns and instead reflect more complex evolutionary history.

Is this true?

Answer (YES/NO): NO